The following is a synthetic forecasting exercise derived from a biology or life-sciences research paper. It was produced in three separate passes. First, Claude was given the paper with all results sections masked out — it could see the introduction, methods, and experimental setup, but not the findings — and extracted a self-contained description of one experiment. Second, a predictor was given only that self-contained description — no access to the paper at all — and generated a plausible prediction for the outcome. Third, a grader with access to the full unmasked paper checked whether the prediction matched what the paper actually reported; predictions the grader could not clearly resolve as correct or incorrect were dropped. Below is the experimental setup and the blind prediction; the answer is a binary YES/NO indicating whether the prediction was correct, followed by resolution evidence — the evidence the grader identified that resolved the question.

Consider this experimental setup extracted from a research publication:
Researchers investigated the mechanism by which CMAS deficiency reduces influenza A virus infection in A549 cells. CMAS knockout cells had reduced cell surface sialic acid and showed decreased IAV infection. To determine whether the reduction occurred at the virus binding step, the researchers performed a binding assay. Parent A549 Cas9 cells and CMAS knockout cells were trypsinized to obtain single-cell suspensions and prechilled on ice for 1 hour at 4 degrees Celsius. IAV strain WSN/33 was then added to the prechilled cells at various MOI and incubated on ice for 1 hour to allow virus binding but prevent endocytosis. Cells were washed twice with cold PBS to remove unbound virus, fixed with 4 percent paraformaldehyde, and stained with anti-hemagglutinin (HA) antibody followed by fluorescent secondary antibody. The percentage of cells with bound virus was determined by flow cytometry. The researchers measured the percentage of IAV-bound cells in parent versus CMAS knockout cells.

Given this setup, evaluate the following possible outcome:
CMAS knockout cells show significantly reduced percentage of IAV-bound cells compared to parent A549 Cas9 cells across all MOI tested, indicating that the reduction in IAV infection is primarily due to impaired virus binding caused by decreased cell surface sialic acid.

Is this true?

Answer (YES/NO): YES